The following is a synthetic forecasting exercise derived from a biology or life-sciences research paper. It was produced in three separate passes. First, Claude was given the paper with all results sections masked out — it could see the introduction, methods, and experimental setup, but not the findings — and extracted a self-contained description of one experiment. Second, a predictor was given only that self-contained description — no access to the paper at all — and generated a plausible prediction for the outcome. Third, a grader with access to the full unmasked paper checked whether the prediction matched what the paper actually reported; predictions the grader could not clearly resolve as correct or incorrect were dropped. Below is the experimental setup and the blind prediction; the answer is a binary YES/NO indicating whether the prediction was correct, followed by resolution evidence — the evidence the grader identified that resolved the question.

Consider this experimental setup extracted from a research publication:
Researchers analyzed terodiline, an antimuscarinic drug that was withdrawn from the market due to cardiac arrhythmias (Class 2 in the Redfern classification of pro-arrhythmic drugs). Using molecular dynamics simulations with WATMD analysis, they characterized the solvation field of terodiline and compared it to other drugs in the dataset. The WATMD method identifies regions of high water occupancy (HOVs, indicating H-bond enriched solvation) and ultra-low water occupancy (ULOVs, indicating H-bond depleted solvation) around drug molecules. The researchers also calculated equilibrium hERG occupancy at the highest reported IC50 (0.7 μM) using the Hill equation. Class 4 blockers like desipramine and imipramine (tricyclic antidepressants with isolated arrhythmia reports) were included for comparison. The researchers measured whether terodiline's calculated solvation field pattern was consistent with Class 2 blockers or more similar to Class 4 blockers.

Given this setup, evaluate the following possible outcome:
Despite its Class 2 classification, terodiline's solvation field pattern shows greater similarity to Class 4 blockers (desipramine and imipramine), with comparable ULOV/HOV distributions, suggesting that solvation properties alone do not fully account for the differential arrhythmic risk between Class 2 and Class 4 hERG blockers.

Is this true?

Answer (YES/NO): YES